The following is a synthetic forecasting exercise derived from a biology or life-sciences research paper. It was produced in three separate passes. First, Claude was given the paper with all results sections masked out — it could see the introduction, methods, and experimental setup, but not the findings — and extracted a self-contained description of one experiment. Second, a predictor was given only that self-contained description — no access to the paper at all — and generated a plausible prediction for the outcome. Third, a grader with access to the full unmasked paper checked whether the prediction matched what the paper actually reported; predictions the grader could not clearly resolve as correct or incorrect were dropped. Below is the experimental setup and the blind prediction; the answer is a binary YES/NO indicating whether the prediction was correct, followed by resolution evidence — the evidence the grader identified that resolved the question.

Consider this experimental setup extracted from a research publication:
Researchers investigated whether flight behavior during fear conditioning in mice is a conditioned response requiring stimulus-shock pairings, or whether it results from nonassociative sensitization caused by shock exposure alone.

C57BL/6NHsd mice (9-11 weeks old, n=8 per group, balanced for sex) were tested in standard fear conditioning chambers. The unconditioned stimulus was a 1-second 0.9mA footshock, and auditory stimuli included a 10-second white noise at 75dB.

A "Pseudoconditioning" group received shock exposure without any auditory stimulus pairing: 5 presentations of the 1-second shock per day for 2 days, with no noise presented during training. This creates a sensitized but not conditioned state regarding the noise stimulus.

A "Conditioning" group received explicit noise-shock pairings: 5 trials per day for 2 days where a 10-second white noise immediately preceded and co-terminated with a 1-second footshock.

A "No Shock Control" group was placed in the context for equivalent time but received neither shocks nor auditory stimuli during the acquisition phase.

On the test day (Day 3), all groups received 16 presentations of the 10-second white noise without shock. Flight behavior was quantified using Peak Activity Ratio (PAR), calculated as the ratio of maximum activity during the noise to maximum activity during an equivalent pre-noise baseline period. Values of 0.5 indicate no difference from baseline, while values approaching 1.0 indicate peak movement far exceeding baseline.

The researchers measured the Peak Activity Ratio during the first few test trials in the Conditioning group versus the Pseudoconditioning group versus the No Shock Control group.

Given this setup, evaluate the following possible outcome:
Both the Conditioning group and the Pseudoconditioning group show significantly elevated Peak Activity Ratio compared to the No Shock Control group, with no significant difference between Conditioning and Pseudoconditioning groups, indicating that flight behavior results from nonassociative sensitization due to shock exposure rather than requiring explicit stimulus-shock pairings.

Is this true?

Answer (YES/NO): NO